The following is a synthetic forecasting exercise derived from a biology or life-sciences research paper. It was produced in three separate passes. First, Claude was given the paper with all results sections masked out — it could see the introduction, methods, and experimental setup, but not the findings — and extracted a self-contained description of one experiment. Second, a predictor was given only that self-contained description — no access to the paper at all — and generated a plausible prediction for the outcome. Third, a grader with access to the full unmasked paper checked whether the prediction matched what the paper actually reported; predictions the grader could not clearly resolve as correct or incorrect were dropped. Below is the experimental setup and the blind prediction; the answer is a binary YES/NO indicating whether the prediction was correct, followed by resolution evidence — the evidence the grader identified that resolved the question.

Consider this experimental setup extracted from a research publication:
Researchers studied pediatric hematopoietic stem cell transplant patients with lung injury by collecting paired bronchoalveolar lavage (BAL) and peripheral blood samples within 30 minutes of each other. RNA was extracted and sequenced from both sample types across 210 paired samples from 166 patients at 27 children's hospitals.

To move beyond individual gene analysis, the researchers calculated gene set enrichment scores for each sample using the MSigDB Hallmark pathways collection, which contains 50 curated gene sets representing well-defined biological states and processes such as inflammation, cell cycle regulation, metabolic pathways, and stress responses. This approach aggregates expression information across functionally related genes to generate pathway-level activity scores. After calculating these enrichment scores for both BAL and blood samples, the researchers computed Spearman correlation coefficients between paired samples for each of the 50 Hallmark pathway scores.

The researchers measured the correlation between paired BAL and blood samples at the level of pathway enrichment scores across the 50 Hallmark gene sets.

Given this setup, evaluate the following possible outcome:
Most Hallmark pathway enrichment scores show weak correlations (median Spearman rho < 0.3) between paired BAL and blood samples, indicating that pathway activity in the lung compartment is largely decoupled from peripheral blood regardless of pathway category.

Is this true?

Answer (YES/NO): YES